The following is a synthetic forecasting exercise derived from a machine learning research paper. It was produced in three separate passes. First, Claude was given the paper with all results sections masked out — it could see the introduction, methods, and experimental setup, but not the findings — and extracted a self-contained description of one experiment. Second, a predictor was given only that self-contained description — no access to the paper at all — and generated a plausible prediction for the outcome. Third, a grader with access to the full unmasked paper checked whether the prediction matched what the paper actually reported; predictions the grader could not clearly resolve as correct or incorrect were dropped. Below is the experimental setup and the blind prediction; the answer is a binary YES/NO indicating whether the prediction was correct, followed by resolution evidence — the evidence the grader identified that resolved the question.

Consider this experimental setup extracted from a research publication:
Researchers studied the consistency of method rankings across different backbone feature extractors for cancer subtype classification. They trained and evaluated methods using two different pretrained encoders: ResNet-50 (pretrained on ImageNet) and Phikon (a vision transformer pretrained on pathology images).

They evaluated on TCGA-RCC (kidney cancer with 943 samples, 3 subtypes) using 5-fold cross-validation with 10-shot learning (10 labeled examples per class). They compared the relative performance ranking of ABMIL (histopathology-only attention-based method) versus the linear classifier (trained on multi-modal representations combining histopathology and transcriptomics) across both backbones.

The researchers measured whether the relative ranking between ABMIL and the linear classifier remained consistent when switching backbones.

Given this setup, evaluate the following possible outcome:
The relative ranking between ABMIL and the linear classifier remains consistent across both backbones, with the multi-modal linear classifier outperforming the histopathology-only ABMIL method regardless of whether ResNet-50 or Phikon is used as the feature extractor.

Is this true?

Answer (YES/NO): NO